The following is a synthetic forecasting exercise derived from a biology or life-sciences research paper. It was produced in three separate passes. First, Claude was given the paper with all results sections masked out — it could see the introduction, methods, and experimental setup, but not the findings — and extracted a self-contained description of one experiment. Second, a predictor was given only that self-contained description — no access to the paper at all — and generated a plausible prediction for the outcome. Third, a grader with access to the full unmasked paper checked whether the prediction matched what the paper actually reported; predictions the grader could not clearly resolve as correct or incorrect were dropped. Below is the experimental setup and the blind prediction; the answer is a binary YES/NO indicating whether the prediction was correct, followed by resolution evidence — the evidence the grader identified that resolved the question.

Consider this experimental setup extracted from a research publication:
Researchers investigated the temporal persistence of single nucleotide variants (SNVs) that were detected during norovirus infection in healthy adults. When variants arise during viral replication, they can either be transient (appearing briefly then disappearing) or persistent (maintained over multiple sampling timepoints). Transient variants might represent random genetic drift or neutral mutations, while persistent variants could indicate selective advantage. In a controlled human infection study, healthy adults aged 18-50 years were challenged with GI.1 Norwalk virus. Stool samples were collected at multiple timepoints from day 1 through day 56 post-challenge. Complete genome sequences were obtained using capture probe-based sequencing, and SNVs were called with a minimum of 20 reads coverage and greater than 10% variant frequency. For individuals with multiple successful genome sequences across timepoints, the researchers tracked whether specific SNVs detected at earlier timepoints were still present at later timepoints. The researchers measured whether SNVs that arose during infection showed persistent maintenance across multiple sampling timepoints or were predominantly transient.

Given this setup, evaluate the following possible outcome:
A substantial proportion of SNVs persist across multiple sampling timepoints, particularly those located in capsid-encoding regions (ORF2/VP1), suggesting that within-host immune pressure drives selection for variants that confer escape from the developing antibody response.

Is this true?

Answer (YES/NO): NO